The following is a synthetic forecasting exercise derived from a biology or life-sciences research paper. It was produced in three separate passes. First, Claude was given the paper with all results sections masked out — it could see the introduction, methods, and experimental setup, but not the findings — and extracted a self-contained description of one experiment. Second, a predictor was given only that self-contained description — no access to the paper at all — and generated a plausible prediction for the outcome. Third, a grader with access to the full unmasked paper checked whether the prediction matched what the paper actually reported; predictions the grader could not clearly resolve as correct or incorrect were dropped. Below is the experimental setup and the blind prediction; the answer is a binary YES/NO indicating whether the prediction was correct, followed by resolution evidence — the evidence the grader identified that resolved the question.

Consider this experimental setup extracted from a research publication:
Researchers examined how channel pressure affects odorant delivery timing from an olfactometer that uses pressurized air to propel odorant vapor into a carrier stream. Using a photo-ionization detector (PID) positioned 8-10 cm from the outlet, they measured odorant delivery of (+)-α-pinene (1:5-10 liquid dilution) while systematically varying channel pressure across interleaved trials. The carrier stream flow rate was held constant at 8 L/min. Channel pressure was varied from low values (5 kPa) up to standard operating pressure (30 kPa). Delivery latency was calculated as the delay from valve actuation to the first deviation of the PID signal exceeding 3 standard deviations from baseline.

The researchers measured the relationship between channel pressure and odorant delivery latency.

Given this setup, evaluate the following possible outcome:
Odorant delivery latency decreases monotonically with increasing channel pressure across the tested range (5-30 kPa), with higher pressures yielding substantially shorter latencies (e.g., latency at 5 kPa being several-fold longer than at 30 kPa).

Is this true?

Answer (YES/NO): NO